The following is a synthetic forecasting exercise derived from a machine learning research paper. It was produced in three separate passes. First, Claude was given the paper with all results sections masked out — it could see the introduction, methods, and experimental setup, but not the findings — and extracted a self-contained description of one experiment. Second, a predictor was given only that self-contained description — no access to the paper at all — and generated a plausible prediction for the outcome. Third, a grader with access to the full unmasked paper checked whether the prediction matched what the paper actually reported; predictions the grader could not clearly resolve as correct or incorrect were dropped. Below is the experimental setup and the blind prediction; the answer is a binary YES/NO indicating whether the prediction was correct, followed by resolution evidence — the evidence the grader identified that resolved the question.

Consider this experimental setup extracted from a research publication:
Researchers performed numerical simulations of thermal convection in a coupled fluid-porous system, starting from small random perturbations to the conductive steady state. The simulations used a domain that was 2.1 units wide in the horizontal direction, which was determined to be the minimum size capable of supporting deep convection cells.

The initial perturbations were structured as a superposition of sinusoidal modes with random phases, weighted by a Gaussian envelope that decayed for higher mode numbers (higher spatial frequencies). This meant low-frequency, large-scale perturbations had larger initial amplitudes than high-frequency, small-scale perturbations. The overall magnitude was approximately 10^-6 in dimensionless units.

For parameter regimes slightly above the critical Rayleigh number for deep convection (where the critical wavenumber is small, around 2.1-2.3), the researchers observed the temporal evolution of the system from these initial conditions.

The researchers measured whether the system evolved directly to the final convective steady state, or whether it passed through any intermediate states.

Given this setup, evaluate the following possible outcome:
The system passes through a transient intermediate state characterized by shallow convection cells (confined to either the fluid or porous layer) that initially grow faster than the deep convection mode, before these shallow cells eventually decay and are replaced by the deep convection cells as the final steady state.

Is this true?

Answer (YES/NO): NO